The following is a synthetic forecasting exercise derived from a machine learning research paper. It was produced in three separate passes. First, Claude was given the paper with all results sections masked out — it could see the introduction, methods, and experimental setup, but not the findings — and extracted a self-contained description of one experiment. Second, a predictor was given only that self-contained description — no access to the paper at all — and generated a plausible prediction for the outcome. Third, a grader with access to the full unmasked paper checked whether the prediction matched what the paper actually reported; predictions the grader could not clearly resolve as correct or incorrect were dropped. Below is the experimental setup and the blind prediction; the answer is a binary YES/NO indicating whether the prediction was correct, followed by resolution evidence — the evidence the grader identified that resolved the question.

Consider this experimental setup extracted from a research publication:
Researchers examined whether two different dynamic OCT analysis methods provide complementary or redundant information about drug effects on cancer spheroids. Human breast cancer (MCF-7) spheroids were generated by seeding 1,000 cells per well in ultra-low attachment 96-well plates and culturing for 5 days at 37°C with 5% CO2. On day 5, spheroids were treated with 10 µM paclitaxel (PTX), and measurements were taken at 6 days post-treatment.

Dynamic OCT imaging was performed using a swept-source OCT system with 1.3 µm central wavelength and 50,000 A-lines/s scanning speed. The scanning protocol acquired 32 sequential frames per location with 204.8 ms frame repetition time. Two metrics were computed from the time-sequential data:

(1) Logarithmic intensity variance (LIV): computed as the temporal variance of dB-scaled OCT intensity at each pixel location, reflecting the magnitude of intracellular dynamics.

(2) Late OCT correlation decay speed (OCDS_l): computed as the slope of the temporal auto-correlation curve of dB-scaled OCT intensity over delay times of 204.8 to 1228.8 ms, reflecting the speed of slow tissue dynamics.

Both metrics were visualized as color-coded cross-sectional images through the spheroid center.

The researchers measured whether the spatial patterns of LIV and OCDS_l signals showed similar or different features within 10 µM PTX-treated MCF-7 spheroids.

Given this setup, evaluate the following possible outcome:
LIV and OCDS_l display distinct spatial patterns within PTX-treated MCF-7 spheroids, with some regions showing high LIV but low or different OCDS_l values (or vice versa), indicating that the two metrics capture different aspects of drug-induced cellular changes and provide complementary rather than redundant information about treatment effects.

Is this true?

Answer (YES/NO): YES